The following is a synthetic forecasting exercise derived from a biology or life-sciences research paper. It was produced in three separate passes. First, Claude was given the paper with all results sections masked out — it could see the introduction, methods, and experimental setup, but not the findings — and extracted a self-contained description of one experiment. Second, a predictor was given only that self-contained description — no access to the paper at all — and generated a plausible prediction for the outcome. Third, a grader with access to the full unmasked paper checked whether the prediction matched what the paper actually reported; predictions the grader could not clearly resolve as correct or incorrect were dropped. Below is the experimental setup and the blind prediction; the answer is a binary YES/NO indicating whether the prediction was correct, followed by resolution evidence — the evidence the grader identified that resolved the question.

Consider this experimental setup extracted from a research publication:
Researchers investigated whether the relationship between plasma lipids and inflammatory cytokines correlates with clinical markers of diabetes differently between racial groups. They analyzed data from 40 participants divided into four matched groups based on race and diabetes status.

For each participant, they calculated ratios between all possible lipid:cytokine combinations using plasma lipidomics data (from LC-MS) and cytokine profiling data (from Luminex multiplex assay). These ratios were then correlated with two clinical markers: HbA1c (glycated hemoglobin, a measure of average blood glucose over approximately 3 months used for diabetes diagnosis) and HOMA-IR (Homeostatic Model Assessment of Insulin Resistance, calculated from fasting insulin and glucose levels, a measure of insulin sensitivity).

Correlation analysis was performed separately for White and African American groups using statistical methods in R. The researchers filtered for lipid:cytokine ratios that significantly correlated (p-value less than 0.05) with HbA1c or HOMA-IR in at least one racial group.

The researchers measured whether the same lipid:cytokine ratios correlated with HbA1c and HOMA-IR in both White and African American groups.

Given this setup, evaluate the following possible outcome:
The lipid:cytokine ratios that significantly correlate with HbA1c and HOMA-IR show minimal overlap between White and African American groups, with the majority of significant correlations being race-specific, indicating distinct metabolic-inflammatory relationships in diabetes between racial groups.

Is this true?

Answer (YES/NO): YES